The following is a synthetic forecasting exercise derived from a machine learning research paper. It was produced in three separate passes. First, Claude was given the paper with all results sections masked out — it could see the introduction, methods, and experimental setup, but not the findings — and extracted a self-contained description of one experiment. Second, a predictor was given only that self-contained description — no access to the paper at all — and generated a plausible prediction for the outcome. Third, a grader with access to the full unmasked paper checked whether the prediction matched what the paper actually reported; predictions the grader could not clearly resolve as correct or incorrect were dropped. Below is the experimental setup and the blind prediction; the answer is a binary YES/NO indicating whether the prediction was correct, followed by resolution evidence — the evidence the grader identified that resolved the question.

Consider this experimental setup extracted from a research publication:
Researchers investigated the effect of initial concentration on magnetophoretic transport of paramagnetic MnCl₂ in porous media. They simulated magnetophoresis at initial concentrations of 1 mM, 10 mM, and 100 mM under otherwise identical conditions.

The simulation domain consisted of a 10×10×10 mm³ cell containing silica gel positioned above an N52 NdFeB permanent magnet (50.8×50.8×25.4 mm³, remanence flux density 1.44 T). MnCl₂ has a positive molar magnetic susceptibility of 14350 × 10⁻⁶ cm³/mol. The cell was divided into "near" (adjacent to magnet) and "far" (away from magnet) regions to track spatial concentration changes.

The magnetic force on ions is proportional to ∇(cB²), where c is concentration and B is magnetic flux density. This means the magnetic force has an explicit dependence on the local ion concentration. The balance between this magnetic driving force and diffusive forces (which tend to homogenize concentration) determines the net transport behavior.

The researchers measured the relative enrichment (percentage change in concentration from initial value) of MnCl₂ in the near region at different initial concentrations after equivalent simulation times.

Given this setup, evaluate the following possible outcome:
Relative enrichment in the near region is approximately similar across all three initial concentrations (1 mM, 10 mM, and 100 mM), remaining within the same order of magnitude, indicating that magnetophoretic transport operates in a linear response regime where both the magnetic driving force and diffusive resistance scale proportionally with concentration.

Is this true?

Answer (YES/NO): YES